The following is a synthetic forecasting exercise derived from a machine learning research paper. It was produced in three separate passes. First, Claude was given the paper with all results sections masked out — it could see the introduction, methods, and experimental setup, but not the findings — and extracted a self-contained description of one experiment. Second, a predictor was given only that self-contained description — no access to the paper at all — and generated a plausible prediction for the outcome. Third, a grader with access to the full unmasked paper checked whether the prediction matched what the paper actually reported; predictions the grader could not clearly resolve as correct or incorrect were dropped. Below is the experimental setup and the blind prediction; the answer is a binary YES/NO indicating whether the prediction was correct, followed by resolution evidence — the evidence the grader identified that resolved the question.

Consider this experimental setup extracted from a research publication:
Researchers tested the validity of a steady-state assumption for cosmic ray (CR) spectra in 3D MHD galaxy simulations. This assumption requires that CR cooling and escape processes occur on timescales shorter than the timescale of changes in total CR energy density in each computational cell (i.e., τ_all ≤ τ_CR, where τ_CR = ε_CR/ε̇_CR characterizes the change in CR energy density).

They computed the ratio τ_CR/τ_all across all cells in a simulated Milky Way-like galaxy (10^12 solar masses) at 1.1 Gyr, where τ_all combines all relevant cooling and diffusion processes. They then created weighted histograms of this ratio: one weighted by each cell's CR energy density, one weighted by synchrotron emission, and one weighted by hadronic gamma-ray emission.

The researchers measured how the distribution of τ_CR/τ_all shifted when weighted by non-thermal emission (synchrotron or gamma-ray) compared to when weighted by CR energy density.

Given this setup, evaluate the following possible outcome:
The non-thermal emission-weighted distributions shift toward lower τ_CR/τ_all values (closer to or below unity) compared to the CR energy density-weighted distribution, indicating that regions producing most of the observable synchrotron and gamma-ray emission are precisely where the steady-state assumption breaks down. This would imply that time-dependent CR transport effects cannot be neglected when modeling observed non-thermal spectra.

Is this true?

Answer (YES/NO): NO